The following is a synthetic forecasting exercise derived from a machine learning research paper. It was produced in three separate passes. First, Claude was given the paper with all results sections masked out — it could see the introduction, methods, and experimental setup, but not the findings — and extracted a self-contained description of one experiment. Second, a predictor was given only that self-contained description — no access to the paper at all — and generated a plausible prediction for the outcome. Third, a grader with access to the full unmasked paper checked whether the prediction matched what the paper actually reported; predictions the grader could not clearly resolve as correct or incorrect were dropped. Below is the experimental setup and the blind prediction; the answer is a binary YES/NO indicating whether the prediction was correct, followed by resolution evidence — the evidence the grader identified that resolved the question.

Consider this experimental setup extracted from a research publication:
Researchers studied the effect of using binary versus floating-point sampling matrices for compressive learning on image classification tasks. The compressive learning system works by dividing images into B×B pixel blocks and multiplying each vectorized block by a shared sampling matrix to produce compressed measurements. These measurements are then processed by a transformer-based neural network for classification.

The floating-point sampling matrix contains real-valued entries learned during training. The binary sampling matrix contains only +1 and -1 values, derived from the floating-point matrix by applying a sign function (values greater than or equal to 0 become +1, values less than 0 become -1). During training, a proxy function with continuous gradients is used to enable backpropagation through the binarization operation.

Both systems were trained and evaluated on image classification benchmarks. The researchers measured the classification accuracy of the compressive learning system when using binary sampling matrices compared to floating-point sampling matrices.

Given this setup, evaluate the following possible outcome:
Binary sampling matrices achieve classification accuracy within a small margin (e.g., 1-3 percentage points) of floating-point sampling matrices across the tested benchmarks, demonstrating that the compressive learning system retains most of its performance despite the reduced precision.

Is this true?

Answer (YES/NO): YES